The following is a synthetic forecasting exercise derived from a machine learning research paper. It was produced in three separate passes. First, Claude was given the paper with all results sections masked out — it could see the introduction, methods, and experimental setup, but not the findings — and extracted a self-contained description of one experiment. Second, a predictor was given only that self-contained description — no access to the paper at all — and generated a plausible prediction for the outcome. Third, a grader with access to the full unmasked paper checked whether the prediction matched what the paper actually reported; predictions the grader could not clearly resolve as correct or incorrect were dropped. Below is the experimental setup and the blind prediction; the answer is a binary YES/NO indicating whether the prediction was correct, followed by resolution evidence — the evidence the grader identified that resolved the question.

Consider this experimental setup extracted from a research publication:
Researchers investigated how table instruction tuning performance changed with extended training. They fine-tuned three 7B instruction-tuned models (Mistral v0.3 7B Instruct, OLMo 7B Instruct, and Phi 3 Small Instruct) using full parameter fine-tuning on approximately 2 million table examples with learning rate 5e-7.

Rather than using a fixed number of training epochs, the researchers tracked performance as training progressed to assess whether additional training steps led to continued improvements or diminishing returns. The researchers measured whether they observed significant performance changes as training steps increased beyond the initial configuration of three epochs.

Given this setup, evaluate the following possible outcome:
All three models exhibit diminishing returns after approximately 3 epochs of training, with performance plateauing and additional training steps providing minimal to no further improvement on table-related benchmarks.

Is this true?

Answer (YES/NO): YES